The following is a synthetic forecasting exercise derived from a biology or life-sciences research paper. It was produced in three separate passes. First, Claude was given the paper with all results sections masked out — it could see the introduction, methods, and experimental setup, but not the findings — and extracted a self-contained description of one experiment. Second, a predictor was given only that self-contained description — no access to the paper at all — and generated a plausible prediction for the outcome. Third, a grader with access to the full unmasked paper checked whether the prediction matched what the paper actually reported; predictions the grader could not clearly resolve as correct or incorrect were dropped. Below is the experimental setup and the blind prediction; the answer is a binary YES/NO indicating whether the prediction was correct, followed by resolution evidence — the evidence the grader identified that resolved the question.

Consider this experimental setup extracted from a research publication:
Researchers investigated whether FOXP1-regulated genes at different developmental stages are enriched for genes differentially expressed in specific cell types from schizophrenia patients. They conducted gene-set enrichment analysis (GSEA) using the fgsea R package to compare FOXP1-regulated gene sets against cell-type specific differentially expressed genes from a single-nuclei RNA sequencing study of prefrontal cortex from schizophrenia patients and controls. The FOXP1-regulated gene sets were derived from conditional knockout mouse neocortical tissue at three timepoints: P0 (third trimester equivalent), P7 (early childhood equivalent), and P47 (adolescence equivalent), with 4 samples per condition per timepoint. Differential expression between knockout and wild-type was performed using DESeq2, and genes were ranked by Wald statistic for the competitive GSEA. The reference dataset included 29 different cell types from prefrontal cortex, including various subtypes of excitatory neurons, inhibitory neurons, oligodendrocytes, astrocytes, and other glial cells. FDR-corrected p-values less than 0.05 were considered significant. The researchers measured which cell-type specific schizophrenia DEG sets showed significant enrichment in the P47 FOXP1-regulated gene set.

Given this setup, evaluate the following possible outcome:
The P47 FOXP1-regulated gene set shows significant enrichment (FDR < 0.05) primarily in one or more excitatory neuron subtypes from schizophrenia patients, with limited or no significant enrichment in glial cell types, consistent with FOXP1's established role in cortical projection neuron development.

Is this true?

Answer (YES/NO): NO